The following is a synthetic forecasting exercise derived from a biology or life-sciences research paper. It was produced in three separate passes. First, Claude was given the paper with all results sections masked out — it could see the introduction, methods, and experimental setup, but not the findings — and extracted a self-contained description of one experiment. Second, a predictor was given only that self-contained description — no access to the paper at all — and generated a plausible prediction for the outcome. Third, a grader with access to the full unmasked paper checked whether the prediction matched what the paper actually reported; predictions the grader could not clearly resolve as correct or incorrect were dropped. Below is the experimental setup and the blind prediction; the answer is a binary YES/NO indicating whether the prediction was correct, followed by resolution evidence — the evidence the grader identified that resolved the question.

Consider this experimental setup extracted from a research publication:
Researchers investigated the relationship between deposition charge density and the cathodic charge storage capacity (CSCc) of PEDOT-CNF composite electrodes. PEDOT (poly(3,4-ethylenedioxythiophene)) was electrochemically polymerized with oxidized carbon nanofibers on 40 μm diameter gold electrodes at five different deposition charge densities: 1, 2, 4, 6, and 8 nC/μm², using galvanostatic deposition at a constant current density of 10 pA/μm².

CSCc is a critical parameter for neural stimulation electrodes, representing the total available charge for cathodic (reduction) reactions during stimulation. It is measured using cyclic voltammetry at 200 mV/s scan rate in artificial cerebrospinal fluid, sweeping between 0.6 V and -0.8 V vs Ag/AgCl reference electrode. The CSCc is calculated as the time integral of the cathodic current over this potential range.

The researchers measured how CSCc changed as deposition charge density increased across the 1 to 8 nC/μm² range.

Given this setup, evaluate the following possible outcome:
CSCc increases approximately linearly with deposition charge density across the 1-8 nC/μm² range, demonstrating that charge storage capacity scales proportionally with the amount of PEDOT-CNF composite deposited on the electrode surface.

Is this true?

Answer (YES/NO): YES